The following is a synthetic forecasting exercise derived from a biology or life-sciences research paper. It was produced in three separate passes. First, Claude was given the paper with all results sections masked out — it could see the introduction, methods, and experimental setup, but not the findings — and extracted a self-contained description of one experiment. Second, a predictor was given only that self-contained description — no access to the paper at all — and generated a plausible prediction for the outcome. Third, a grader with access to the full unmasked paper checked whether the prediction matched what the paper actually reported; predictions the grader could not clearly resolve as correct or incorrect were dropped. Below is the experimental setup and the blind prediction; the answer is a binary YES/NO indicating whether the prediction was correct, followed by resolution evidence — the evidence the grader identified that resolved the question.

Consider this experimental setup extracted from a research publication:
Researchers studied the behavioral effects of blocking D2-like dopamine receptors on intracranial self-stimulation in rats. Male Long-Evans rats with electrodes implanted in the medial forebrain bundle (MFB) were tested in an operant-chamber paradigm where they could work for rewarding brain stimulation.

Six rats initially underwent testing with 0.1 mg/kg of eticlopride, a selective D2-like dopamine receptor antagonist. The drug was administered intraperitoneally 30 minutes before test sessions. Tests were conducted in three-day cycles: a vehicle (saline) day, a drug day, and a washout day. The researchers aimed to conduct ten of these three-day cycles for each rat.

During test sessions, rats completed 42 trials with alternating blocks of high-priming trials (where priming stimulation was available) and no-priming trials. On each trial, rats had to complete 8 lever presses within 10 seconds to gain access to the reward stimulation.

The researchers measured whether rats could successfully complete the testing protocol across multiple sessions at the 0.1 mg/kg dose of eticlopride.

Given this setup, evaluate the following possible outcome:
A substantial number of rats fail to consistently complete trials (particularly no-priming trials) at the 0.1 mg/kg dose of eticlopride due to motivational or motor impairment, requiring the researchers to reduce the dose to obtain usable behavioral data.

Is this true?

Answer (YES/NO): YES